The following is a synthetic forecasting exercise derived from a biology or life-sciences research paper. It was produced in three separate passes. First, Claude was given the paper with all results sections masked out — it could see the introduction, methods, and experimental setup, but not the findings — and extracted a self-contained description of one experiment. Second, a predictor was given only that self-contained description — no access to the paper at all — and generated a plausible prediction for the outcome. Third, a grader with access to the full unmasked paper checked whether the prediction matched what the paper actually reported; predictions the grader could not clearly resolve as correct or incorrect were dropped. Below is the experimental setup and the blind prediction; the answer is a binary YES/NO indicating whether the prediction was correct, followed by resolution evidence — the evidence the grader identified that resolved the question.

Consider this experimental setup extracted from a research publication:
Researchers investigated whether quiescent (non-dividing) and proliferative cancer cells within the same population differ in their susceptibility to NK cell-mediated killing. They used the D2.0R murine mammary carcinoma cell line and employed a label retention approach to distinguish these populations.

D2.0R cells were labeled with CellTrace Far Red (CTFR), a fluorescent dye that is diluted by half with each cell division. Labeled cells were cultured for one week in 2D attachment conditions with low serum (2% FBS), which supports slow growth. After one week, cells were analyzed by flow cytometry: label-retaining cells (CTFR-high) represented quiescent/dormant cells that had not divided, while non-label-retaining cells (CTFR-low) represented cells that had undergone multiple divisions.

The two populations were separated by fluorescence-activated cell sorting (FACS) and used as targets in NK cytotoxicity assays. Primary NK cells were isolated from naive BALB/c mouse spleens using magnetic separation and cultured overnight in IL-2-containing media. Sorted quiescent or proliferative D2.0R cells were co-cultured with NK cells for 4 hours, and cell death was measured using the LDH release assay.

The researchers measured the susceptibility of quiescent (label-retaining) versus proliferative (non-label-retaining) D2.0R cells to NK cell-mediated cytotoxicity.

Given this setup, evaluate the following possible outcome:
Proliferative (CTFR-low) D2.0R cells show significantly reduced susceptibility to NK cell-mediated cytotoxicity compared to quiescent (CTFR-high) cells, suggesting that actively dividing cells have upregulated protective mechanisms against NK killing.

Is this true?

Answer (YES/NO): NO